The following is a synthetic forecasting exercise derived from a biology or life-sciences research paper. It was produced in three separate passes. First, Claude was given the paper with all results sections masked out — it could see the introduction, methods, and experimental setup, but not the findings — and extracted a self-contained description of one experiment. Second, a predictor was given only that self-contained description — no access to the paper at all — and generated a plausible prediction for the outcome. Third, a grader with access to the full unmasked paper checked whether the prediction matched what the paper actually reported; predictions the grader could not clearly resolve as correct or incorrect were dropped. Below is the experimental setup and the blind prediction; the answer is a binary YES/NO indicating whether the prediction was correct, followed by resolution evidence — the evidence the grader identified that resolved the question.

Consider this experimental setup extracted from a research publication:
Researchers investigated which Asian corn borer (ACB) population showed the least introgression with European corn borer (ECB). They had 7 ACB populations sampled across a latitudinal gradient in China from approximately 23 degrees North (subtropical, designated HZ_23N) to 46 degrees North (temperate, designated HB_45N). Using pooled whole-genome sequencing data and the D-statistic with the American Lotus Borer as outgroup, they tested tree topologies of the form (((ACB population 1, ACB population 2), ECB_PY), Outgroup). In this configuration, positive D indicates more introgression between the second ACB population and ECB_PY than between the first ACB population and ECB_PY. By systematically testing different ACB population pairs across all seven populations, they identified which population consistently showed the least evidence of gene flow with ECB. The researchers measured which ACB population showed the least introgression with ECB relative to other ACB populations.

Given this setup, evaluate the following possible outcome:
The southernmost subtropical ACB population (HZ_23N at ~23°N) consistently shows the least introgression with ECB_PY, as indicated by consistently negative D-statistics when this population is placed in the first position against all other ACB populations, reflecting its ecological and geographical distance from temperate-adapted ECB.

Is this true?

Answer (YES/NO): NO